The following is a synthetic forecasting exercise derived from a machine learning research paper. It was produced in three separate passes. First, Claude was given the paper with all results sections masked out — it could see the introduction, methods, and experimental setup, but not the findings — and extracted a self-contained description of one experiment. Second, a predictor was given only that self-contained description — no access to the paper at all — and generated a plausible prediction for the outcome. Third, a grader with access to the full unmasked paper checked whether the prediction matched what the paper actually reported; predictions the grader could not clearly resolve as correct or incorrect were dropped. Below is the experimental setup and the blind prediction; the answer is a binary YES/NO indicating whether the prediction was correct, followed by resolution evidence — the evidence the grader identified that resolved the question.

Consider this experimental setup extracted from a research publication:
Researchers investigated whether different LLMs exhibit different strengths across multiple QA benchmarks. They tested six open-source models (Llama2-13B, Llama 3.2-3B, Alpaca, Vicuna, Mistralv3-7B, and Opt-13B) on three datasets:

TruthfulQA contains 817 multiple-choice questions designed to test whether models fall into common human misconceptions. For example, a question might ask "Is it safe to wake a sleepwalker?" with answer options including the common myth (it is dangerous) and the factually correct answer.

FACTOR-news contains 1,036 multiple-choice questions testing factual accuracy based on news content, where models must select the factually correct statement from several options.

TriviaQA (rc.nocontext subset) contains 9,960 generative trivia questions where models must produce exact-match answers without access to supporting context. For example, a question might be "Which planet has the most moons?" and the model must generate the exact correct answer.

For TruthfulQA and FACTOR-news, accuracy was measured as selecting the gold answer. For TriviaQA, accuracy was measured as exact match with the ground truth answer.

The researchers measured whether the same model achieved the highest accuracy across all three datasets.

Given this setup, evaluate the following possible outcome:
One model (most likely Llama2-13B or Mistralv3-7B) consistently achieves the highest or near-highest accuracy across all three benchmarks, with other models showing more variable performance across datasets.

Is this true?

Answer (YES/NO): NO